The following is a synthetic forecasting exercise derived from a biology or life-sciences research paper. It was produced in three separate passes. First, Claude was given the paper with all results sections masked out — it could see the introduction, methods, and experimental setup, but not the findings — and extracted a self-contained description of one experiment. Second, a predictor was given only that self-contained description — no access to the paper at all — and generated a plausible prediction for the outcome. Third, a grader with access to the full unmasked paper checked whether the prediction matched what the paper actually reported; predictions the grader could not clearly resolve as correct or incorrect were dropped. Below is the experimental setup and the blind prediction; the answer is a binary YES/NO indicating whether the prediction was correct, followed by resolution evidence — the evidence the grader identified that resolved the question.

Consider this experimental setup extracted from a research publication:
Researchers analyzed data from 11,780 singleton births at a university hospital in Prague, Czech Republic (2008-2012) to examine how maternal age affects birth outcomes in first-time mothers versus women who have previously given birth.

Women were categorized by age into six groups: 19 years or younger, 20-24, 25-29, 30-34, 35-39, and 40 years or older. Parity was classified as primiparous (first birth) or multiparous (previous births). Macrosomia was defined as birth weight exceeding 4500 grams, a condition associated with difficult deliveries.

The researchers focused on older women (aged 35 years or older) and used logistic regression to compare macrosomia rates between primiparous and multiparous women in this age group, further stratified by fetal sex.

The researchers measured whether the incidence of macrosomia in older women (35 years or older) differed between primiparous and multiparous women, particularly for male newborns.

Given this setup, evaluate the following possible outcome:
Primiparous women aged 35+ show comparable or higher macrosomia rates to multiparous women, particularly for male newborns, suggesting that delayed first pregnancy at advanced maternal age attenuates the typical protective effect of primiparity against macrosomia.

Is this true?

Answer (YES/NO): YES